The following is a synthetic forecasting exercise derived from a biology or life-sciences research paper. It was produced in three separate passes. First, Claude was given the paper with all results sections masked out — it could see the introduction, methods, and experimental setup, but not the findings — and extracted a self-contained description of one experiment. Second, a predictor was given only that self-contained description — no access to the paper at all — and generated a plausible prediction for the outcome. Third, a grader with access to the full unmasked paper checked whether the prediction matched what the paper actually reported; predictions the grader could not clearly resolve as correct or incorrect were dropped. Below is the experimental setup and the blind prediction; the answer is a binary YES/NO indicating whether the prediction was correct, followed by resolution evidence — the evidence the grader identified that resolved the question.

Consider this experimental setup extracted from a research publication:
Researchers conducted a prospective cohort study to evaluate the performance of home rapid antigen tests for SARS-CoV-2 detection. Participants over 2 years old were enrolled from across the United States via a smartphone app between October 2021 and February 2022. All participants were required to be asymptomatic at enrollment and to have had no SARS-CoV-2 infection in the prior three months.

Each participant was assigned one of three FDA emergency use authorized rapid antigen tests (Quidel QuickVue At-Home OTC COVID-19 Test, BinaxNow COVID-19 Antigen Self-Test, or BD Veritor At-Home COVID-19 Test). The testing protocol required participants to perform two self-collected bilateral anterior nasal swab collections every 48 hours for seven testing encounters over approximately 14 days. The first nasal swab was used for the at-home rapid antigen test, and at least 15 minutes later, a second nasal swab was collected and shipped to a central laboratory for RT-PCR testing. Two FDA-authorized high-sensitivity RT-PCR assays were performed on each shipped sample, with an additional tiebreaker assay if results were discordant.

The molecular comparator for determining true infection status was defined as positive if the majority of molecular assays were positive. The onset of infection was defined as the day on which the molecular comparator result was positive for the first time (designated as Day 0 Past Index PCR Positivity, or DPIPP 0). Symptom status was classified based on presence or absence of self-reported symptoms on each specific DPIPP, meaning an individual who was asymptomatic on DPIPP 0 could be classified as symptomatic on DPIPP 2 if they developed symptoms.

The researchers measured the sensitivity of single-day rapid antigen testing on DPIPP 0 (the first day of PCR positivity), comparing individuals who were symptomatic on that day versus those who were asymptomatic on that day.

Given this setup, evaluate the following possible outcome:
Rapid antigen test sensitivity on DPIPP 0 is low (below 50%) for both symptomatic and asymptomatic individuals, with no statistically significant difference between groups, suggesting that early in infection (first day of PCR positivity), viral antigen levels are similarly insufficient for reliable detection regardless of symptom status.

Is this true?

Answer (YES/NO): NO